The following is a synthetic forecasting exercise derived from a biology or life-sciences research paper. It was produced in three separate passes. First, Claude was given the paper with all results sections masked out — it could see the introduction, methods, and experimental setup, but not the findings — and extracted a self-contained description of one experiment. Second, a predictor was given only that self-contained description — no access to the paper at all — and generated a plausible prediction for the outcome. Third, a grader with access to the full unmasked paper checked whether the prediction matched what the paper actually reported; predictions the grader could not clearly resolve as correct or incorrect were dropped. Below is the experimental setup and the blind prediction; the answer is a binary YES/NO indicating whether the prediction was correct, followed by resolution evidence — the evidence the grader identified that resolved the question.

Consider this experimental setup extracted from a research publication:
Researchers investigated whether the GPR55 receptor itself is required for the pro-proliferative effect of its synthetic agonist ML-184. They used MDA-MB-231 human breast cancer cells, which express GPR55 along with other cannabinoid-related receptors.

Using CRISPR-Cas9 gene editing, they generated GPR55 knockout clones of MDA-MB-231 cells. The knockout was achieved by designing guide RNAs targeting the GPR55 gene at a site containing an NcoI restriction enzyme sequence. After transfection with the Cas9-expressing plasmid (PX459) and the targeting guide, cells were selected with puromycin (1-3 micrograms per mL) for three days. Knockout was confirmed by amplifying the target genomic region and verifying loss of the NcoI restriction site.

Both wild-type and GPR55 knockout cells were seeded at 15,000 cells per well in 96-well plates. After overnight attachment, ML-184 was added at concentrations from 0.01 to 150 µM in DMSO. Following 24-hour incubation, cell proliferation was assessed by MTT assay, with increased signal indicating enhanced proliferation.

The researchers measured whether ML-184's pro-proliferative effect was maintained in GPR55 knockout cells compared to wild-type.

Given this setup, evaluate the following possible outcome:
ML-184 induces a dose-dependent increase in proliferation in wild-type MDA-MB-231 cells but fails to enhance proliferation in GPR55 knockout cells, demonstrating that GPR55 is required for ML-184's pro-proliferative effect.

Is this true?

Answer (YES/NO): YES